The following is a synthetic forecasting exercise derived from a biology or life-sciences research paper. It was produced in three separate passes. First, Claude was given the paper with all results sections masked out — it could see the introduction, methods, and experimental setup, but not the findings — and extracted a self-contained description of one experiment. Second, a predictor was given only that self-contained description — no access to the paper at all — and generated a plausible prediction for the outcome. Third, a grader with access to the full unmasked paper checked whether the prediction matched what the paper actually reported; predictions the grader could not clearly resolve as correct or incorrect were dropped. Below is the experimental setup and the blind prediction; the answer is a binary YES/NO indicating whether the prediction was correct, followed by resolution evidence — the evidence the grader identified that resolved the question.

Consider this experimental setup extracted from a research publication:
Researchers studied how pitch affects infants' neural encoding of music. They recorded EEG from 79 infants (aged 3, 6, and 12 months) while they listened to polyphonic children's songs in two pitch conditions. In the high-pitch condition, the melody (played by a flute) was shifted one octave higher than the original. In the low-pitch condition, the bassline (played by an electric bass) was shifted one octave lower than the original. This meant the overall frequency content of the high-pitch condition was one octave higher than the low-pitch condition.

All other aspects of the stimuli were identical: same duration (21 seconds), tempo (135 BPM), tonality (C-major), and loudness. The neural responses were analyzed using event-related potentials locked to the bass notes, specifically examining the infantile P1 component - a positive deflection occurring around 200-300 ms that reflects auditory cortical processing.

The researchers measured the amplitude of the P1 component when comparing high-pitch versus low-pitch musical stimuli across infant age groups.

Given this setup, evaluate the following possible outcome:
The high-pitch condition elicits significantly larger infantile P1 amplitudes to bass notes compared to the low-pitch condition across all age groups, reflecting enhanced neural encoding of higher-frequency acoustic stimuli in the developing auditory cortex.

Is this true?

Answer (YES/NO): NO